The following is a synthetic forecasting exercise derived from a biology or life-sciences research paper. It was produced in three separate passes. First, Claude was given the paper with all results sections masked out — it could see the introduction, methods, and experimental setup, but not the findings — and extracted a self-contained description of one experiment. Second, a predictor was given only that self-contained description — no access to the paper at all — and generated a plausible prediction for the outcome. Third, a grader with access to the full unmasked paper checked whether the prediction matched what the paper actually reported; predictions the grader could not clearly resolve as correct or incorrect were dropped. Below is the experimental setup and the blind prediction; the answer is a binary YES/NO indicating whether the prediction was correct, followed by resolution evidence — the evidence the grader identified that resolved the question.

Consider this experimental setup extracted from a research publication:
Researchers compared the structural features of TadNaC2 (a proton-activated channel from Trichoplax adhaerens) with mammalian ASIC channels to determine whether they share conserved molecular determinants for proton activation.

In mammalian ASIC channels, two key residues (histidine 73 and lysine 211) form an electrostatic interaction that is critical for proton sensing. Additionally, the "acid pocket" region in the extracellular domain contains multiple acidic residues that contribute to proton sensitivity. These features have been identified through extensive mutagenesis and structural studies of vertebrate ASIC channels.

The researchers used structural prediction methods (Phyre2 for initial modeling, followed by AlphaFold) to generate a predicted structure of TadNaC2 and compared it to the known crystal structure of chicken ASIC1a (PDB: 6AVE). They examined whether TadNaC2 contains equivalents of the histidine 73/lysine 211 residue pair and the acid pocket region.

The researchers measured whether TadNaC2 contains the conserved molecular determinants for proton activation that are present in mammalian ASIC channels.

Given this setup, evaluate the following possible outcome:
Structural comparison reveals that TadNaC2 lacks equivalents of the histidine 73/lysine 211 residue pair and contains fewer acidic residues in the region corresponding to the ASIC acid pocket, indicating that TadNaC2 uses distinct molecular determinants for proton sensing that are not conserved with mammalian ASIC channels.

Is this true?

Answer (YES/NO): YES